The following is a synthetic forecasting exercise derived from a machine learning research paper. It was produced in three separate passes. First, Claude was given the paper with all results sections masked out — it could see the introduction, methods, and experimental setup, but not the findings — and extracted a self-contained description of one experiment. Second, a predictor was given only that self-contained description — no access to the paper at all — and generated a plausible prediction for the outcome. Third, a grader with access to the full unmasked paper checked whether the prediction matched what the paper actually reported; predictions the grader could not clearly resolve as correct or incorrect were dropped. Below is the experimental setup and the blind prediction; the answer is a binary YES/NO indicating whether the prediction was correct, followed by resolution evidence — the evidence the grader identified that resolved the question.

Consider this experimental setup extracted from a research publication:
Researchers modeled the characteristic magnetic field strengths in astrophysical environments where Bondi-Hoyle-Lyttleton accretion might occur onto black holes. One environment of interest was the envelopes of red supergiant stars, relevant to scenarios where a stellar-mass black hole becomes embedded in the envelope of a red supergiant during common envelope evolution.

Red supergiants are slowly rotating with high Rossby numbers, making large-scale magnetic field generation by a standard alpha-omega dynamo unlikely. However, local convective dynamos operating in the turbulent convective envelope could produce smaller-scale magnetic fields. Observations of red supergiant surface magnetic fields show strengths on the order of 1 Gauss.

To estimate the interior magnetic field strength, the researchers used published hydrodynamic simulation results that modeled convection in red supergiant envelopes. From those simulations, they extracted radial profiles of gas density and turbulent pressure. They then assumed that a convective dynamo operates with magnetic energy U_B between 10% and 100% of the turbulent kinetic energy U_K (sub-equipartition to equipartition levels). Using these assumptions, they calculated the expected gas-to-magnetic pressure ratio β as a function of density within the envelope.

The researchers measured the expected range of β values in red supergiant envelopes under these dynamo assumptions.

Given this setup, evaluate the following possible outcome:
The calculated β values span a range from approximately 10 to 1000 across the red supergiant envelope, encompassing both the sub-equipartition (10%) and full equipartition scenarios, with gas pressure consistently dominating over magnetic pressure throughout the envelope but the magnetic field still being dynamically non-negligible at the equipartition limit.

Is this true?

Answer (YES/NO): NO